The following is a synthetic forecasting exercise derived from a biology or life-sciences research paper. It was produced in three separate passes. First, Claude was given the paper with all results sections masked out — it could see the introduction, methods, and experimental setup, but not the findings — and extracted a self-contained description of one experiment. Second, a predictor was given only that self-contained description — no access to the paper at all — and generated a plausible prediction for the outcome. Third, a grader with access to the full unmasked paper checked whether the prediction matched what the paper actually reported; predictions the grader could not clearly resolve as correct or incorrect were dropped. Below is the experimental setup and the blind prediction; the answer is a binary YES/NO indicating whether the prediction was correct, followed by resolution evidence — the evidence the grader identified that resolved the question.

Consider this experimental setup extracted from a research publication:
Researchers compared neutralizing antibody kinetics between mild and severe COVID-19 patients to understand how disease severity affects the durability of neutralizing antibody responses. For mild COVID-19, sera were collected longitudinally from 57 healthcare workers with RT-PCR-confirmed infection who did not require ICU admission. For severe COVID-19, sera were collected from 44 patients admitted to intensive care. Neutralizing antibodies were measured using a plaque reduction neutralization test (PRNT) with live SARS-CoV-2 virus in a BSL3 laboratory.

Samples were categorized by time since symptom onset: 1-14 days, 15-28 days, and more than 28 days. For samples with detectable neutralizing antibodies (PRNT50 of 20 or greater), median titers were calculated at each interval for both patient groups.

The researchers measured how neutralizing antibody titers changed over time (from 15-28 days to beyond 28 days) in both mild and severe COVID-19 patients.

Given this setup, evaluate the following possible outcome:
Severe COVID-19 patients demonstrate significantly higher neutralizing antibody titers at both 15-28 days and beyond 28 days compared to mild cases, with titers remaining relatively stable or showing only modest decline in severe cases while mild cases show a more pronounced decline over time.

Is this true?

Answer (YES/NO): NO